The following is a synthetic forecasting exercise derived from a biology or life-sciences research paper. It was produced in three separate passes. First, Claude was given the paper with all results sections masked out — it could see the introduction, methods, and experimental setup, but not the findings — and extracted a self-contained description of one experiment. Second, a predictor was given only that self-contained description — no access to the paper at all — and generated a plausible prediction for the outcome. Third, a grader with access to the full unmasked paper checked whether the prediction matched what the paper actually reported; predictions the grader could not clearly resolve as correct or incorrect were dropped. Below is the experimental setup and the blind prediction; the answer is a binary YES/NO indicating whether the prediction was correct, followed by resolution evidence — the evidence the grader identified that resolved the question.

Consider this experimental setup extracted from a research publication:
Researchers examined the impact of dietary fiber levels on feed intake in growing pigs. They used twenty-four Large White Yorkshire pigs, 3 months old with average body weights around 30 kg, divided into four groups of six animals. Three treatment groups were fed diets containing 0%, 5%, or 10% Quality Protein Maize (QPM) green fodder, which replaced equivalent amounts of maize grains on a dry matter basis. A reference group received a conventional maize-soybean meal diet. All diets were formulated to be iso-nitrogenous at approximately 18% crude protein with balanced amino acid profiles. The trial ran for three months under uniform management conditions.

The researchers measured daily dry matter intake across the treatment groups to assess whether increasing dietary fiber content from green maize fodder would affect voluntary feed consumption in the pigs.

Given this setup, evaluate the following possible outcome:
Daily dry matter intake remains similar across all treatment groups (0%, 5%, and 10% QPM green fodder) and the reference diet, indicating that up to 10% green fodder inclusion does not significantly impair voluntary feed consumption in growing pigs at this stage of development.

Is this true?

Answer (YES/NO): YES